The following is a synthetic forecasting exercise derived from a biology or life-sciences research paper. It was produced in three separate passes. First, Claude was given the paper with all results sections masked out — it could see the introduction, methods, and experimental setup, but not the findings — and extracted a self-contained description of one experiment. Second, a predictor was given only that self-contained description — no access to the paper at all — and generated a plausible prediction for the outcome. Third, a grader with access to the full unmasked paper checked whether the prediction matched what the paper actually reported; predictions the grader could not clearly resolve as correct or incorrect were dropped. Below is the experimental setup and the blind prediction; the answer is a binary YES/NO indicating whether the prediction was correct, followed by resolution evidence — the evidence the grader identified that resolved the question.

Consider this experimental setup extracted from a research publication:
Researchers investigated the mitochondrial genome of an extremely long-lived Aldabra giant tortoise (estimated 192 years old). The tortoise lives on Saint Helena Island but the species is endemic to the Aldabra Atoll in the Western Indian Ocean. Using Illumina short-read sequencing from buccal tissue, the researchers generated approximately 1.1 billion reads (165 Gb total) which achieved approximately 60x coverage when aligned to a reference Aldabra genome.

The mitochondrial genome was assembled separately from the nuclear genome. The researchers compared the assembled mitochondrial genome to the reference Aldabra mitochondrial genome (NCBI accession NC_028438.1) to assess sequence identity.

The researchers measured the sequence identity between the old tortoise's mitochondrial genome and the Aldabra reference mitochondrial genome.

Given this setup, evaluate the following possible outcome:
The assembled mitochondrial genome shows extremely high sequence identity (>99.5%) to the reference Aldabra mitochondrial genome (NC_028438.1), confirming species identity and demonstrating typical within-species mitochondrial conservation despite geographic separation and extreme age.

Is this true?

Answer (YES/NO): YES